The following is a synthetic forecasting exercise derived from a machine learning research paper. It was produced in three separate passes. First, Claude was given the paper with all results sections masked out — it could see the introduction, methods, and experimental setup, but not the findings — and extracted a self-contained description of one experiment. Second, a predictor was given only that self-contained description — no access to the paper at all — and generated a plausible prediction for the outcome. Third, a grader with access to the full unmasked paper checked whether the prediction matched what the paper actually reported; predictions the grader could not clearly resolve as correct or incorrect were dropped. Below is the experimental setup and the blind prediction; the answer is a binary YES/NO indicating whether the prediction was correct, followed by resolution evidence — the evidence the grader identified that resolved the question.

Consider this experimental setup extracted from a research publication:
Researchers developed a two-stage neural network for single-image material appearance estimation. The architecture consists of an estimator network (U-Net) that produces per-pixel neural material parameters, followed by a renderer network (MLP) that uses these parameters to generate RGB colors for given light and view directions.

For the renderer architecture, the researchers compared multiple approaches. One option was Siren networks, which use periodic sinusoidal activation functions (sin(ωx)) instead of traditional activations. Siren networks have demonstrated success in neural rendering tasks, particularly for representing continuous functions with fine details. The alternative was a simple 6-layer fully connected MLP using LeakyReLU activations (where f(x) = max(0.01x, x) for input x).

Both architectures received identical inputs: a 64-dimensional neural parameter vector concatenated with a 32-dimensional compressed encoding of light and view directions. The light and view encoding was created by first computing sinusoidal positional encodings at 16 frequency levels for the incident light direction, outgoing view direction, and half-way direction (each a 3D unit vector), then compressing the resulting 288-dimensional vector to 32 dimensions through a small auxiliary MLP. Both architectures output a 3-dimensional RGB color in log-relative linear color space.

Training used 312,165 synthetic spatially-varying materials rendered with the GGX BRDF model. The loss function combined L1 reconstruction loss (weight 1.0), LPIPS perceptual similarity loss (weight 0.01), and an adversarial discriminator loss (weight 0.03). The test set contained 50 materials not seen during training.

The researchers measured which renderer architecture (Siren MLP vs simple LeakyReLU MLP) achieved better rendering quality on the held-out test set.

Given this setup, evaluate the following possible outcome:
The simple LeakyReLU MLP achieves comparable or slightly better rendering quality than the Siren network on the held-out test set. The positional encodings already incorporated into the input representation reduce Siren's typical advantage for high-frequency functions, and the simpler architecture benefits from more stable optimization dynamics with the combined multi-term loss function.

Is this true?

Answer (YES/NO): YES